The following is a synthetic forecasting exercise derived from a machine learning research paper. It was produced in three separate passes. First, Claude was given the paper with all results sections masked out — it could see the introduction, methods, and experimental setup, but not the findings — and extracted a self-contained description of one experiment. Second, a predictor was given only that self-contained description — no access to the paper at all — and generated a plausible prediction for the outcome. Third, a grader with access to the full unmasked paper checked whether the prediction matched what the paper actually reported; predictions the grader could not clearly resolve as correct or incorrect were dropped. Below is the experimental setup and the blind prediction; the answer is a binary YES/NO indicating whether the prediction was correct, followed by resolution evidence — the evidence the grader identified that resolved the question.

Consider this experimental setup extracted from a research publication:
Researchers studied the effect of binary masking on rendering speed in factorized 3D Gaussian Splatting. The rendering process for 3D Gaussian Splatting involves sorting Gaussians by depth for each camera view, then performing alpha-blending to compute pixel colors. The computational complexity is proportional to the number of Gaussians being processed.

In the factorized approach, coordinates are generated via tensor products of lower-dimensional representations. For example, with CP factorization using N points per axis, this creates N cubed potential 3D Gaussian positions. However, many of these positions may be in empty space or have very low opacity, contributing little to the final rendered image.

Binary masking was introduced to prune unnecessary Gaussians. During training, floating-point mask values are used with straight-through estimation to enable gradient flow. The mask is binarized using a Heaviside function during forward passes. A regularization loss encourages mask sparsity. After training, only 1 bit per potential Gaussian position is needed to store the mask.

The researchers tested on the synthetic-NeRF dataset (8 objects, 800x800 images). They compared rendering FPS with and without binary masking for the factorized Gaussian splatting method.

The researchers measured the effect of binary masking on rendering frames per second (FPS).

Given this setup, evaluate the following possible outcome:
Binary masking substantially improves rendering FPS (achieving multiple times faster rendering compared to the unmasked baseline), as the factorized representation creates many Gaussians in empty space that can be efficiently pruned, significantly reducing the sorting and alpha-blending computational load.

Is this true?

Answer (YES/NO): NO